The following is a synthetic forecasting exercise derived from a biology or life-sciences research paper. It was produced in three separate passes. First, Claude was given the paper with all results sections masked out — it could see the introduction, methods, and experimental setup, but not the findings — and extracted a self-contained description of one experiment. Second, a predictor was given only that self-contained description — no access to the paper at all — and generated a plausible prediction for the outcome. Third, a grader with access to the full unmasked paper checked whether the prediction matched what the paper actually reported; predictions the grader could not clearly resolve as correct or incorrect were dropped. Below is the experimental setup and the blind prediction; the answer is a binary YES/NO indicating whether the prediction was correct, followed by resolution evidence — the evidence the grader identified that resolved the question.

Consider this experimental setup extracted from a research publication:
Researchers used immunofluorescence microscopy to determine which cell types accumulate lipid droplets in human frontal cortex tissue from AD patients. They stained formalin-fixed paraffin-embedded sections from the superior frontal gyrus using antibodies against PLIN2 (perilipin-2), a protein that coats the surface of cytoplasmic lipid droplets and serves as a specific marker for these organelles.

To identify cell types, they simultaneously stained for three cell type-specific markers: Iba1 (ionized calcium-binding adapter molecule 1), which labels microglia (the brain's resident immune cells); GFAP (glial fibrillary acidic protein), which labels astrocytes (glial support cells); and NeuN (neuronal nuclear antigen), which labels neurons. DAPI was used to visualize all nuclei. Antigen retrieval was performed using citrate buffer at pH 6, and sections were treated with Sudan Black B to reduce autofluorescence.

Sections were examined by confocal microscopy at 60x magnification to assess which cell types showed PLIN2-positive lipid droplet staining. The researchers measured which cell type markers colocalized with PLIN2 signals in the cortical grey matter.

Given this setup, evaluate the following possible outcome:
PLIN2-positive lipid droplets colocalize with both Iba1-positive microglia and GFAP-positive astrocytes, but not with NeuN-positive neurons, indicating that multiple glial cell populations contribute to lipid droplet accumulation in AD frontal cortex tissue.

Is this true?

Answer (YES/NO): NO